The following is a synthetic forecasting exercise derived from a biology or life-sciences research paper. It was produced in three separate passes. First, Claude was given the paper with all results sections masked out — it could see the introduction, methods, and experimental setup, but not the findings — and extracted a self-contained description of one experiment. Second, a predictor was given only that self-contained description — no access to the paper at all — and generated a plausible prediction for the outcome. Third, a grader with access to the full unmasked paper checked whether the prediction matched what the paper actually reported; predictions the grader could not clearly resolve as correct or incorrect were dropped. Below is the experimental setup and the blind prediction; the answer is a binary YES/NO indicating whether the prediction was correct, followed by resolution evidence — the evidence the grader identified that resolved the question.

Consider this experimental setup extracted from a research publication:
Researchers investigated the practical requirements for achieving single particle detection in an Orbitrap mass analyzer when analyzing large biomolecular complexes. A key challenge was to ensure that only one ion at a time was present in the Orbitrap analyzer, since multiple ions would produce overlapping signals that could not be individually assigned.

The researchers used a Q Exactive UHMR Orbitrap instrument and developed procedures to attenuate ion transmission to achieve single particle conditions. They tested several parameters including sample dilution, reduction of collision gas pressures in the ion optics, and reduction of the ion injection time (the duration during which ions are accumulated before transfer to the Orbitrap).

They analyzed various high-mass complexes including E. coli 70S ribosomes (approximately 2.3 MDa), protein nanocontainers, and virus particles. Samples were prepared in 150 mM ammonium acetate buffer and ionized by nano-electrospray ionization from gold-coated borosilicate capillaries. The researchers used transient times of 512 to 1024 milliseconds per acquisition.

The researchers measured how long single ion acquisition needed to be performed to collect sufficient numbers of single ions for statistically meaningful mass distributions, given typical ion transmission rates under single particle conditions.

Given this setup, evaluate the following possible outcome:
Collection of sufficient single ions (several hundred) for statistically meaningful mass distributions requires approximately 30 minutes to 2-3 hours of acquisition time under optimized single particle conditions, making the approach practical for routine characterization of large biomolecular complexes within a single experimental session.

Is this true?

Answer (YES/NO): NO